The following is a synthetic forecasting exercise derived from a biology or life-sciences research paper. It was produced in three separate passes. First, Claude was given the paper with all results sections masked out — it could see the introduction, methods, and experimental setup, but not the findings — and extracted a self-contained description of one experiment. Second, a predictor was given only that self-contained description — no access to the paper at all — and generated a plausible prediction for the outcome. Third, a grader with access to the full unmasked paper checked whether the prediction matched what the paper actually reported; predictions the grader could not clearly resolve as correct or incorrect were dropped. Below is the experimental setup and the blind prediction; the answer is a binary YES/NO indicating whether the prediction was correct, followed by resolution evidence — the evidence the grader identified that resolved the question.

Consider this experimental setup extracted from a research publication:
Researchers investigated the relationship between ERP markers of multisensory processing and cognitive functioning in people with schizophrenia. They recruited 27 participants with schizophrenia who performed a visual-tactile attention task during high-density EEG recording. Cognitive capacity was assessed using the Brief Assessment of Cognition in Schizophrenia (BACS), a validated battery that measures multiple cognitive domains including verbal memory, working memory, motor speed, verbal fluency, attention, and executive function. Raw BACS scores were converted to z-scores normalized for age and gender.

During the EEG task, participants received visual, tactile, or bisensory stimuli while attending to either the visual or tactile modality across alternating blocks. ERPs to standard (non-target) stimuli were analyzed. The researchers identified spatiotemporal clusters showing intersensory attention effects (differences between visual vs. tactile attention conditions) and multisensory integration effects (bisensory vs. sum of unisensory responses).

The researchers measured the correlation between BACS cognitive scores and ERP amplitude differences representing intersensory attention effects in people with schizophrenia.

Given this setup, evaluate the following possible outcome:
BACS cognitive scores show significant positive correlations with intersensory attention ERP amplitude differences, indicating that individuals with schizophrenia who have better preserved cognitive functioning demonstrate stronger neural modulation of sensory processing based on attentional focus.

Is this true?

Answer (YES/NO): NO